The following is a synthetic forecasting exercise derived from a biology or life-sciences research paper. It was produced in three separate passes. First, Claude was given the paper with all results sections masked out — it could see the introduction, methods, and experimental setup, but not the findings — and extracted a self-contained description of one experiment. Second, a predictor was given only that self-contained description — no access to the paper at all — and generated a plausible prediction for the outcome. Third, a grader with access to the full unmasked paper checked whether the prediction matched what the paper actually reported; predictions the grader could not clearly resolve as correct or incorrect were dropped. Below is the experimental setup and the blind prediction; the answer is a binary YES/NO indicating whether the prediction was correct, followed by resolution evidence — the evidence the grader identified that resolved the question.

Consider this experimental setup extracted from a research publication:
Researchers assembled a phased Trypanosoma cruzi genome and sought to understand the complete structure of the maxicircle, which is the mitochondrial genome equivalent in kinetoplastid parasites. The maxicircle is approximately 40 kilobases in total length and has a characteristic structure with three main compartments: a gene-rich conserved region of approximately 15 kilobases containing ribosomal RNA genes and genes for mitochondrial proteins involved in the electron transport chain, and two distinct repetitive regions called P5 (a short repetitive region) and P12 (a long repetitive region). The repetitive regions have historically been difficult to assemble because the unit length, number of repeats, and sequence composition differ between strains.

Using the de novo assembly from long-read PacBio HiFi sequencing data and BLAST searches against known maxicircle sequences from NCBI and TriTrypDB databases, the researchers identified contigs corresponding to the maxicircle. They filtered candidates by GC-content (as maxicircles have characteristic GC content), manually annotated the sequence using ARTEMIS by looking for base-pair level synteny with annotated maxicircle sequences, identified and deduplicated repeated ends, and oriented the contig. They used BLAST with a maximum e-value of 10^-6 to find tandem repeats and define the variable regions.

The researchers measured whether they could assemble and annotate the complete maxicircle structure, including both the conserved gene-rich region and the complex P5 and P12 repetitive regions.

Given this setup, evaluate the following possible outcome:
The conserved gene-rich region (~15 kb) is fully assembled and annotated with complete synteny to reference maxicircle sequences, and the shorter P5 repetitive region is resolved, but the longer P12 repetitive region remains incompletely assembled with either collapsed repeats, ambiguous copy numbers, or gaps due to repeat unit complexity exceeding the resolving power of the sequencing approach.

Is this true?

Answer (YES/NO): NO